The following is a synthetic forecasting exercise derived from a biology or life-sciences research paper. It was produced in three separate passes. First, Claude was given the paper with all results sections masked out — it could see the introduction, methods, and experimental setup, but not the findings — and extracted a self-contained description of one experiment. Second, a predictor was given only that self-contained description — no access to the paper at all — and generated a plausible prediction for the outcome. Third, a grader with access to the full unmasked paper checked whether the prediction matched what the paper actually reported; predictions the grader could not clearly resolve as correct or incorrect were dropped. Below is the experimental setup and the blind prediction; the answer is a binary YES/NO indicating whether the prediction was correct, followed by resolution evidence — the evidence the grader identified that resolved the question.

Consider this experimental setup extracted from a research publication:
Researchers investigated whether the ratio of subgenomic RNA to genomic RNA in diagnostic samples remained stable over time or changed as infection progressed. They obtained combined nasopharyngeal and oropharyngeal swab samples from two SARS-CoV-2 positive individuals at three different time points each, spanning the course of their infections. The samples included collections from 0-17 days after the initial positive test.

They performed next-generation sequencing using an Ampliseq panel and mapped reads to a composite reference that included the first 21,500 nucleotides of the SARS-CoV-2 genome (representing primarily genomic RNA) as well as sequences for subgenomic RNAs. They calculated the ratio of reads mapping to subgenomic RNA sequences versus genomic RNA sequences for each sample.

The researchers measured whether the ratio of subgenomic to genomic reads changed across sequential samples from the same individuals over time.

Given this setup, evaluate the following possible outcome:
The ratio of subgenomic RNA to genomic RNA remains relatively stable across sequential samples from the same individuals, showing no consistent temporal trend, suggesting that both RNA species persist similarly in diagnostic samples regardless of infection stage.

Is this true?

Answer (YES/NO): YES